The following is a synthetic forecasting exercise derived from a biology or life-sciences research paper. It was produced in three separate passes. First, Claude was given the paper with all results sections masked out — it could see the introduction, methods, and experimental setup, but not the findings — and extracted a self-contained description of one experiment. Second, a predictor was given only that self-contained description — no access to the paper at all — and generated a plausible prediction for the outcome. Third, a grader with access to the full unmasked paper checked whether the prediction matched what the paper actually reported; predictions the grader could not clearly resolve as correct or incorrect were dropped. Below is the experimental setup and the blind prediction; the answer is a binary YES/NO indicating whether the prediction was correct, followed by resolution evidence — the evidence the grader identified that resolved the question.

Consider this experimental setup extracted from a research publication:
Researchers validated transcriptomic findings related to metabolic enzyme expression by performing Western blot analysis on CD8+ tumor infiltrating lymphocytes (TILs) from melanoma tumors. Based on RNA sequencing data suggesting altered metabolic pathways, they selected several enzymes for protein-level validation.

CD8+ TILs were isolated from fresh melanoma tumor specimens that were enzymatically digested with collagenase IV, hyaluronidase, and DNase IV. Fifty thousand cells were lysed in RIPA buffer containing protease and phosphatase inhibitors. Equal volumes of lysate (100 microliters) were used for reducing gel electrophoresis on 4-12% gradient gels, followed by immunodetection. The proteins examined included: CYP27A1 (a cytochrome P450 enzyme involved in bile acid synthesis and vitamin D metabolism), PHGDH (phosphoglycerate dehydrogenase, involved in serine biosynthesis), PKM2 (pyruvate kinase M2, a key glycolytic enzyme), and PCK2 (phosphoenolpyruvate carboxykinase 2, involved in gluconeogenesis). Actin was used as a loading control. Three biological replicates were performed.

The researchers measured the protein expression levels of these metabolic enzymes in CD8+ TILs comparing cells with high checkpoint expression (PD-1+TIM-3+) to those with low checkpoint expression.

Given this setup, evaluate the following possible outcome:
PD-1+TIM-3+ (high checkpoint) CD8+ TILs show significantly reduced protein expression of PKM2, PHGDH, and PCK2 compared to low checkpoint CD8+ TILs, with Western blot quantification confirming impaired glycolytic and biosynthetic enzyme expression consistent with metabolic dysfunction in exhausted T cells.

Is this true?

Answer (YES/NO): NO